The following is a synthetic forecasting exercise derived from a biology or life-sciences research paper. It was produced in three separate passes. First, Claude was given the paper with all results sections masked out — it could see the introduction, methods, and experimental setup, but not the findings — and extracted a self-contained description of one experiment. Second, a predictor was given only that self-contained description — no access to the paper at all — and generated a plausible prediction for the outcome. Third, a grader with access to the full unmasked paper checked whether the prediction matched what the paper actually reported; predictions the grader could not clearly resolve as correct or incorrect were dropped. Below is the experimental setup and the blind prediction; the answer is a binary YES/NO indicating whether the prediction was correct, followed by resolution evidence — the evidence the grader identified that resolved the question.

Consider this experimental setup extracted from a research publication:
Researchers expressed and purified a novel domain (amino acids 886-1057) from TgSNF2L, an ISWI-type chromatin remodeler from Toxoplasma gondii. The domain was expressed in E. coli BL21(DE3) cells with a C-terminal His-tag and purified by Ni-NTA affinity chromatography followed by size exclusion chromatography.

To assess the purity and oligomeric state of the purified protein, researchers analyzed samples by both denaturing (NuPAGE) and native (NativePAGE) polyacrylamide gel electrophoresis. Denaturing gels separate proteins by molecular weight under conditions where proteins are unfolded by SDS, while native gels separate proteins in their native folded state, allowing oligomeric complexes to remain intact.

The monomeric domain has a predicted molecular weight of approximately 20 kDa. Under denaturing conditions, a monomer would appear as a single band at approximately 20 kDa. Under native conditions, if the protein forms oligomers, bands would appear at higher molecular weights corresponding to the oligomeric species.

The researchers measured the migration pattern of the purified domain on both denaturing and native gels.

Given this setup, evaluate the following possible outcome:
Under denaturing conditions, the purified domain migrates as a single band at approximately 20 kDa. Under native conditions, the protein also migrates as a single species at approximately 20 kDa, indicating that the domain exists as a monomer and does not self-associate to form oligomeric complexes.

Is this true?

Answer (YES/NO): NO